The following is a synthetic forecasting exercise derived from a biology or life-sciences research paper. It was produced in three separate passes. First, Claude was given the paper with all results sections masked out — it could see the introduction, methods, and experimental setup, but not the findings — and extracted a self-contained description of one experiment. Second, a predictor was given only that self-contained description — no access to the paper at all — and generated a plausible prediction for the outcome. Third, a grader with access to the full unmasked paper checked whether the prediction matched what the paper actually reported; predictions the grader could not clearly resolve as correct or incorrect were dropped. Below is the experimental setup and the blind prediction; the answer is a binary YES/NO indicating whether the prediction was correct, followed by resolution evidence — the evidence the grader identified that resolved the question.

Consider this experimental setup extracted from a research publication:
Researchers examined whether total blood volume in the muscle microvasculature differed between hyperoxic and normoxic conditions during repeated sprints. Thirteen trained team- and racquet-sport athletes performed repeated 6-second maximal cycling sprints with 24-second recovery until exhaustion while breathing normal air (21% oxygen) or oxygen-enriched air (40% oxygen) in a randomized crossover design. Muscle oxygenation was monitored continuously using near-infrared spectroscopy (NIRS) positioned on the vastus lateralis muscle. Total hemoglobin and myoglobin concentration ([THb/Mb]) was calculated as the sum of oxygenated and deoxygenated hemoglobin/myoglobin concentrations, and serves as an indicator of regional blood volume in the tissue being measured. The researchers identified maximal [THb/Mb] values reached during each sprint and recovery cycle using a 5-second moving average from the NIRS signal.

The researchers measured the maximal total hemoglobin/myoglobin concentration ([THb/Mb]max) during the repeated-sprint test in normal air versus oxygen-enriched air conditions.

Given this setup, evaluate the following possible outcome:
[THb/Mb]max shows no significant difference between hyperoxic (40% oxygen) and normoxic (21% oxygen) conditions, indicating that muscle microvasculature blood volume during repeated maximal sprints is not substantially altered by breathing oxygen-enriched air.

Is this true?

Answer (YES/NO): NO